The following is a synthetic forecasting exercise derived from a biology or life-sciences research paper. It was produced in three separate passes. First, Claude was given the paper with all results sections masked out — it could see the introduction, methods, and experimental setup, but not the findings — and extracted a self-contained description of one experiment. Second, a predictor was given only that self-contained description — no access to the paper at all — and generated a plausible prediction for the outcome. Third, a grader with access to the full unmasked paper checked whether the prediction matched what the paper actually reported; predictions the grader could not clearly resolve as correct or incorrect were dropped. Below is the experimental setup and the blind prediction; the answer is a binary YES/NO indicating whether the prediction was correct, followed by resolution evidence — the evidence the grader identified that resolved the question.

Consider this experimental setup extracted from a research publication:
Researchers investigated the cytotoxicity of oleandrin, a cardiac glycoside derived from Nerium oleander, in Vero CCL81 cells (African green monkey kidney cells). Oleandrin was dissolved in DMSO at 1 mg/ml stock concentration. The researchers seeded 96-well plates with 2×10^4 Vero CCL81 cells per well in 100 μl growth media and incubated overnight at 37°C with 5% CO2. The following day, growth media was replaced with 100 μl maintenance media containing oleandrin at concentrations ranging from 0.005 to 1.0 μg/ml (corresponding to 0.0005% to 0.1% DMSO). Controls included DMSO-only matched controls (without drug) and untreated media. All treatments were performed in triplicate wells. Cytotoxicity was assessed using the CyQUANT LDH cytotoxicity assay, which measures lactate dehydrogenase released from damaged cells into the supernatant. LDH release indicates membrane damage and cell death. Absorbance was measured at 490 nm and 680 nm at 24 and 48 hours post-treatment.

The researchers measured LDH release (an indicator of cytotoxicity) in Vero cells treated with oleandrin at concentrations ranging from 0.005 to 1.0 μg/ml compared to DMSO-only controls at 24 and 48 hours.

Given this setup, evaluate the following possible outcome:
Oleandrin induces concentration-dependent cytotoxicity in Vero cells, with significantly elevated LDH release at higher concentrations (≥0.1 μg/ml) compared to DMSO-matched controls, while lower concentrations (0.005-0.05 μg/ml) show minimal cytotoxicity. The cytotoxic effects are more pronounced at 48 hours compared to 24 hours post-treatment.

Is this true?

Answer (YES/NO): NO